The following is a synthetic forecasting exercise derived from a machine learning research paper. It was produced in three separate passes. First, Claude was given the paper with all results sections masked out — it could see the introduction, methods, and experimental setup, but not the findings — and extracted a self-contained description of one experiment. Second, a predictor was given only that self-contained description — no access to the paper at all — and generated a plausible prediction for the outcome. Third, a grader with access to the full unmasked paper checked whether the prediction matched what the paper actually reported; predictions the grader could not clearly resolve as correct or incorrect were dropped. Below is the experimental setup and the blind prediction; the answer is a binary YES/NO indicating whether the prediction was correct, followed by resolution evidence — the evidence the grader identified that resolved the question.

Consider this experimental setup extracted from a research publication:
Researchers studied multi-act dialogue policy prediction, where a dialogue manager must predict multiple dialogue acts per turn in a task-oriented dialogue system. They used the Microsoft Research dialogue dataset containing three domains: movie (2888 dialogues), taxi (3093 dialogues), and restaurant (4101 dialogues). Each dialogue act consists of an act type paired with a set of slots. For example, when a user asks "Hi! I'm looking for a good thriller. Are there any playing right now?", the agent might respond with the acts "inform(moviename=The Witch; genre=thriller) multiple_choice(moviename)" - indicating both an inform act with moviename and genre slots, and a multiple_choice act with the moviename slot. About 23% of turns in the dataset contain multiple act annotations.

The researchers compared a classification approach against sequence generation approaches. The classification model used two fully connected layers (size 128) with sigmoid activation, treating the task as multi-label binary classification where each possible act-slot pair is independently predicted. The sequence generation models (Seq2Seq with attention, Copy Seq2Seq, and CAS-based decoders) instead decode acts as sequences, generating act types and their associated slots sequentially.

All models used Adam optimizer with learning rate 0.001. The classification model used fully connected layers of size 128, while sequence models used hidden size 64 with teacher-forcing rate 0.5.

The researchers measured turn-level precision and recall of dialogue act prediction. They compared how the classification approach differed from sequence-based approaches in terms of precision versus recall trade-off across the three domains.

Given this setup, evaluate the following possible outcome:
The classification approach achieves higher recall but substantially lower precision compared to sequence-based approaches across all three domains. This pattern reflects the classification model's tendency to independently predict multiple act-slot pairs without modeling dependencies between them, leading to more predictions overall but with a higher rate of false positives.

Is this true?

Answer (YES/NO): NO